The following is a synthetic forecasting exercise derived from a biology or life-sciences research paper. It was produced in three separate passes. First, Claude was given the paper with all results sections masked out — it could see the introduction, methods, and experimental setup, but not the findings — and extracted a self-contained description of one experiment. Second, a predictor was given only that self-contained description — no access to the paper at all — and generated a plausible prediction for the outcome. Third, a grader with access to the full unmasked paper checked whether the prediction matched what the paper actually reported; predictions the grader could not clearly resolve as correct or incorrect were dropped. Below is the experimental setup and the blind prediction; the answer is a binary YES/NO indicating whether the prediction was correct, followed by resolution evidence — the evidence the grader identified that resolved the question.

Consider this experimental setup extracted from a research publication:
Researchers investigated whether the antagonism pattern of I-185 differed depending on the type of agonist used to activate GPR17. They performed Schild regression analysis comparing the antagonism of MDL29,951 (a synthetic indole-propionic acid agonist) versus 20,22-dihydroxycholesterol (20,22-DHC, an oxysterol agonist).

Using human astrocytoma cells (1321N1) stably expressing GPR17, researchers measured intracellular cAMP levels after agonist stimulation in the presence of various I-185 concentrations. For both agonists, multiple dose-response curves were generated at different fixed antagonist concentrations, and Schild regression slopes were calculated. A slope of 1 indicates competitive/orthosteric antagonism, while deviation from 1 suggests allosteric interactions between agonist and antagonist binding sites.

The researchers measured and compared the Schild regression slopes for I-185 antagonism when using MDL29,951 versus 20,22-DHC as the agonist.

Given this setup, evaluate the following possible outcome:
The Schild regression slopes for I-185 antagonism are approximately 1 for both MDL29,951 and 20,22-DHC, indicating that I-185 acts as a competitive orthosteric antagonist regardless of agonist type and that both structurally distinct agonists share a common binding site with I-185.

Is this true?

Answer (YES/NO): NO